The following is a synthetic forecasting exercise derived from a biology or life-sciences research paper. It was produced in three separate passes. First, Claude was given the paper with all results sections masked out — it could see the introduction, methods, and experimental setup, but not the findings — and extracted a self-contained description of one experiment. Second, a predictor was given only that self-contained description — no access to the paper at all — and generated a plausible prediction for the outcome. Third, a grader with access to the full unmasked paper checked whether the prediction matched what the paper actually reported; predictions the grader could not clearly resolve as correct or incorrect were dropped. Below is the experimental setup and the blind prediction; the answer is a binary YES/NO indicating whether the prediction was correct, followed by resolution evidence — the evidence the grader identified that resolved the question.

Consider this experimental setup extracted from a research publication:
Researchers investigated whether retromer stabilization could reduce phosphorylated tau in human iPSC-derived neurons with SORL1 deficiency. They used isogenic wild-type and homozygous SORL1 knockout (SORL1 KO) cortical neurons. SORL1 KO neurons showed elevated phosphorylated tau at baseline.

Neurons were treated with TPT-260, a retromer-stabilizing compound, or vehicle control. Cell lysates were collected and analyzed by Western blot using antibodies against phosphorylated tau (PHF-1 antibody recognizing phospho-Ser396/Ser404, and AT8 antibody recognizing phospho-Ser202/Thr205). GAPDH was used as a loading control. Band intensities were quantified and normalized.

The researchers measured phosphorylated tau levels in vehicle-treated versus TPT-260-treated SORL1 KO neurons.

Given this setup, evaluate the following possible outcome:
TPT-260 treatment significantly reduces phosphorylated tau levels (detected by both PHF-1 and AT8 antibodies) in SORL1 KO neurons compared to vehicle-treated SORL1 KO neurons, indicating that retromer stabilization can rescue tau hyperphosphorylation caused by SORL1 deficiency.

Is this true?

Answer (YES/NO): NO